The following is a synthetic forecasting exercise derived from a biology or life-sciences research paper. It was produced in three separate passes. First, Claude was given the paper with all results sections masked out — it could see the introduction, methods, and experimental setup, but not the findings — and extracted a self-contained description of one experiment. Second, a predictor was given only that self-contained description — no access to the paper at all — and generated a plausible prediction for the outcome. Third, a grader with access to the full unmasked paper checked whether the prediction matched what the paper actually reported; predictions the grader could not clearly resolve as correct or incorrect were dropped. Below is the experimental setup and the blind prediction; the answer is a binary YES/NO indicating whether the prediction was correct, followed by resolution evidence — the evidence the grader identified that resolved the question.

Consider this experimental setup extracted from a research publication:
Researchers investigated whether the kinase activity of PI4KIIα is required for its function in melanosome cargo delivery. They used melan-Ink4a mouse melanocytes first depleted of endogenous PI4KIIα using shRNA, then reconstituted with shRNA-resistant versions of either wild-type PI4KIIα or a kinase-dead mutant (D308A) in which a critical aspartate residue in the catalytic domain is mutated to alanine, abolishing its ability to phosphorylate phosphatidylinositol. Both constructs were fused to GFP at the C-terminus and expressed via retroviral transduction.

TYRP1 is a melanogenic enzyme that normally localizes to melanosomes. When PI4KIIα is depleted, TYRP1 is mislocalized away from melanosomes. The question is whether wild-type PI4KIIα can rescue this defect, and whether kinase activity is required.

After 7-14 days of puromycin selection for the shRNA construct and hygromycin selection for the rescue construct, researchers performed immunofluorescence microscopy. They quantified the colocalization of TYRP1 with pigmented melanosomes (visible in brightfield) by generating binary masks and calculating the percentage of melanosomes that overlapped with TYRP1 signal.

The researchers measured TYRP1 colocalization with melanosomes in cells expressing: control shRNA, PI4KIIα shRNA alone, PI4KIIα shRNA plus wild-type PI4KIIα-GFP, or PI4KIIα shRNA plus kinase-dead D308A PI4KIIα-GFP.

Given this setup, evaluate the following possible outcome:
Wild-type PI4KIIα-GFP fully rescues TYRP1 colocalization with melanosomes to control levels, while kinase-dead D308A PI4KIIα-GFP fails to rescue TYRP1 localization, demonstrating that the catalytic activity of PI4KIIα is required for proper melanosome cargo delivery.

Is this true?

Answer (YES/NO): NO